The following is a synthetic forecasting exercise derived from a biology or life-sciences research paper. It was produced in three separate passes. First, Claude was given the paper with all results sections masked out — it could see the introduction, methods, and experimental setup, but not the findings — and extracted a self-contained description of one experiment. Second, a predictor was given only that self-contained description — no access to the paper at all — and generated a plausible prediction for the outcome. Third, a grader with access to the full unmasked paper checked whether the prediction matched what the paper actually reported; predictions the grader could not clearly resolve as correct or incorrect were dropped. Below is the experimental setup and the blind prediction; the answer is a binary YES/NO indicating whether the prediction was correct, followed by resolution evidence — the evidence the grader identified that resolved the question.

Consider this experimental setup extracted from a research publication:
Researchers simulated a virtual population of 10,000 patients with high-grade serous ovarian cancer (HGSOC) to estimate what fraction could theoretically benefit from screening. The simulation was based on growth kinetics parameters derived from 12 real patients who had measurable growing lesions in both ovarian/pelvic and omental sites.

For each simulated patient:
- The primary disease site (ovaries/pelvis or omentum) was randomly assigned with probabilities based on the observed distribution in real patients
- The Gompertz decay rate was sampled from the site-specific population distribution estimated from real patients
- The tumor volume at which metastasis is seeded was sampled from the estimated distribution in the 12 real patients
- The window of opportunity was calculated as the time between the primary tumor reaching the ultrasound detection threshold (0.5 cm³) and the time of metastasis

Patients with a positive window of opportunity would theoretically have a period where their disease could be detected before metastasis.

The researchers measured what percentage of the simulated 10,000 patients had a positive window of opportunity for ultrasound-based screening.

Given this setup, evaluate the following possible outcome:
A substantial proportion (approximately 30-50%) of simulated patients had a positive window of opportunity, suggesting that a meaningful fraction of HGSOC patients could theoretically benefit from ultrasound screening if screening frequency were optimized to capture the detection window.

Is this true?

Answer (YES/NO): YES